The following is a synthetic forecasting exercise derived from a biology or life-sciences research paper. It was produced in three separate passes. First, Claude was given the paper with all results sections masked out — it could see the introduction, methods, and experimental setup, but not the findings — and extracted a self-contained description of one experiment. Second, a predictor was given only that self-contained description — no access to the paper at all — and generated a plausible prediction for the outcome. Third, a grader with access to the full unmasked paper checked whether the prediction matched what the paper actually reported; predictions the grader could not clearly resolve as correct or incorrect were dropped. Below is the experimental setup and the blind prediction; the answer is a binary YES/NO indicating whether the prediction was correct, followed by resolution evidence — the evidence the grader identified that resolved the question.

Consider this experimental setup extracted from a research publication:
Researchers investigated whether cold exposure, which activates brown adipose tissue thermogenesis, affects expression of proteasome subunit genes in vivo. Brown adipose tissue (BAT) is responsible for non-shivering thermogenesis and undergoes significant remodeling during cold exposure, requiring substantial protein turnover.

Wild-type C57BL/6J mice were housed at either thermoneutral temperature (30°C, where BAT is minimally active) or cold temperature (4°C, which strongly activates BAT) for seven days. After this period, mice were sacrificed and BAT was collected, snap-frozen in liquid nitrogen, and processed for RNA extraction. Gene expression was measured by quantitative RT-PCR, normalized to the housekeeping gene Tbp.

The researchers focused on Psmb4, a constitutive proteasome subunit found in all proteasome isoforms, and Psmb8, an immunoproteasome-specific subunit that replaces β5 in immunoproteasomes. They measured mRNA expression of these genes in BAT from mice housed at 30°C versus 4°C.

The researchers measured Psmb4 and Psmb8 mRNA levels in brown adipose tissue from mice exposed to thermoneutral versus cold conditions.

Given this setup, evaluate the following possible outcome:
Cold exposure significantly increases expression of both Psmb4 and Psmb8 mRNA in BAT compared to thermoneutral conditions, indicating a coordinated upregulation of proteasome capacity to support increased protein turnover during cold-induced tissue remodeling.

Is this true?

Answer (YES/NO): NO